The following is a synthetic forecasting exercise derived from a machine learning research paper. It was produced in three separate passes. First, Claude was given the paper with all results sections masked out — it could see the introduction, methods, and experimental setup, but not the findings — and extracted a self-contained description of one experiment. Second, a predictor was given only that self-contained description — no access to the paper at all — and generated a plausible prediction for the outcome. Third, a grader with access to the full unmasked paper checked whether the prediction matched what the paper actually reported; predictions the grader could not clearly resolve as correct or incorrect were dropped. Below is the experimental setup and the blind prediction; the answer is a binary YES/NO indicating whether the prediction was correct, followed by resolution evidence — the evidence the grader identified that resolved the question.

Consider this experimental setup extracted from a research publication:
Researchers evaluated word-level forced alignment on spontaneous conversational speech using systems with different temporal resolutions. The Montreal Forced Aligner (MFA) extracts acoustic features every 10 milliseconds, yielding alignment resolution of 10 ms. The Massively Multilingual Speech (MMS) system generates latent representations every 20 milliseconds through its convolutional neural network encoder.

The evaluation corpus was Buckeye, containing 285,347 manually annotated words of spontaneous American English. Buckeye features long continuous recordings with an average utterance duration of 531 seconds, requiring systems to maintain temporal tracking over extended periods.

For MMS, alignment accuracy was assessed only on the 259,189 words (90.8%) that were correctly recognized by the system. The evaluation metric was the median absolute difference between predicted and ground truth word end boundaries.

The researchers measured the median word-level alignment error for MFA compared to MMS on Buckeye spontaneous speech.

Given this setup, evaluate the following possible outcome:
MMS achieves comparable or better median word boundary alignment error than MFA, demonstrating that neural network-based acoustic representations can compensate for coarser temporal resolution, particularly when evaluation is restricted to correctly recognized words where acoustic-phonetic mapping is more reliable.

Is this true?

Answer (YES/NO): NO